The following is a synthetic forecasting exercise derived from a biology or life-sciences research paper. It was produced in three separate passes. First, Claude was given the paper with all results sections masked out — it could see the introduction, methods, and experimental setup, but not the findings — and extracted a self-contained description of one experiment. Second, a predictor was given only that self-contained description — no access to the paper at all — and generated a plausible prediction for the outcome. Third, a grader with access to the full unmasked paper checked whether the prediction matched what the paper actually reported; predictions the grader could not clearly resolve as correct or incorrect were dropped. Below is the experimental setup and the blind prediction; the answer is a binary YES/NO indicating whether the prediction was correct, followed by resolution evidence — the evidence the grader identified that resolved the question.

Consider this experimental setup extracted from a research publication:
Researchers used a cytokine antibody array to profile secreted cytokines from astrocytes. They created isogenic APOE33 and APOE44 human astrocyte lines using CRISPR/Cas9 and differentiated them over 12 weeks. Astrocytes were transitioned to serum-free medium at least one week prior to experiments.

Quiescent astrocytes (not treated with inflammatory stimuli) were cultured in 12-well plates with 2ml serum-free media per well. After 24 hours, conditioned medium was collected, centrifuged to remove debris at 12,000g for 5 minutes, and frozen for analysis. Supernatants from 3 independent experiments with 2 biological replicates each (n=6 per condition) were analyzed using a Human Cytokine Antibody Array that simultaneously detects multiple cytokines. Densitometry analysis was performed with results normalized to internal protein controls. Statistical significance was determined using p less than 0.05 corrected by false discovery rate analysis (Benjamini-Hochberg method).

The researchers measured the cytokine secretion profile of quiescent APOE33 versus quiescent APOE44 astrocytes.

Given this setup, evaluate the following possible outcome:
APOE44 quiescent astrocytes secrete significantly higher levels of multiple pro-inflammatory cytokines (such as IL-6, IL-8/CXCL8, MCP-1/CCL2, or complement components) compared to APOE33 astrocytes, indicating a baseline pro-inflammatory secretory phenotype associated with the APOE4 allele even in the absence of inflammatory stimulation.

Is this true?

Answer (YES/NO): NO